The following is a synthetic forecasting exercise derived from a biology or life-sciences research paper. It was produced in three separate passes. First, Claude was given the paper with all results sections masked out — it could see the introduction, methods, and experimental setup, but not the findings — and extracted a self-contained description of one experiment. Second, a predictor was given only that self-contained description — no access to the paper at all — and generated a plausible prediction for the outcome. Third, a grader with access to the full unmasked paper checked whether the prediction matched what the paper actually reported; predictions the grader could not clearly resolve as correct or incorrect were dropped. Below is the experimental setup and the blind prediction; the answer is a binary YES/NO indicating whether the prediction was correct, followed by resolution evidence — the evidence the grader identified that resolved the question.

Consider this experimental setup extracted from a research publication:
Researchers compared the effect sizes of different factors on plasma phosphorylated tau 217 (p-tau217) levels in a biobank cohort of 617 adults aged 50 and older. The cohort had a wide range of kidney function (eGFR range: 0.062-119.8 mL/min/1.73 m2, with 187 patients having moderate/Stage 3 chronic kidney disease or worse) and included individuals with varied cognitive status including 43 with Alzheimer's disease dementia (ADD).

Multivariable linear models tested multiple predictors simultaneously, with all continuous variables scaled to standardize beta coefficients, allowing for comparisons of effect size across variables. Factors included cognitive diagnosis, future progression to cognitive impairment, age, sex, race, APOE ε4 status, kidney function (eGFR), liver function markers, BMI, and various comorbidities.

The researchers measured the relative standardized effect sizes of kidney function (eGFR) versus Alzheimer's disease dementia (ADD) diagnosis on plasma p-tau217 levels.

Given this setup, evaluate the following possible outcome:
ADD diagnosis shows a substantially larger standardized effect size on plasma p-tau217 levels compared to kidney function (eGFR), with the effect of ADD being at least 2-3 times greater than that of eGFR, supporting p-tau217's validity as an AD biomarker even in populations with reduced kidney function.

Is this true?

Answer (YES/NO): NO